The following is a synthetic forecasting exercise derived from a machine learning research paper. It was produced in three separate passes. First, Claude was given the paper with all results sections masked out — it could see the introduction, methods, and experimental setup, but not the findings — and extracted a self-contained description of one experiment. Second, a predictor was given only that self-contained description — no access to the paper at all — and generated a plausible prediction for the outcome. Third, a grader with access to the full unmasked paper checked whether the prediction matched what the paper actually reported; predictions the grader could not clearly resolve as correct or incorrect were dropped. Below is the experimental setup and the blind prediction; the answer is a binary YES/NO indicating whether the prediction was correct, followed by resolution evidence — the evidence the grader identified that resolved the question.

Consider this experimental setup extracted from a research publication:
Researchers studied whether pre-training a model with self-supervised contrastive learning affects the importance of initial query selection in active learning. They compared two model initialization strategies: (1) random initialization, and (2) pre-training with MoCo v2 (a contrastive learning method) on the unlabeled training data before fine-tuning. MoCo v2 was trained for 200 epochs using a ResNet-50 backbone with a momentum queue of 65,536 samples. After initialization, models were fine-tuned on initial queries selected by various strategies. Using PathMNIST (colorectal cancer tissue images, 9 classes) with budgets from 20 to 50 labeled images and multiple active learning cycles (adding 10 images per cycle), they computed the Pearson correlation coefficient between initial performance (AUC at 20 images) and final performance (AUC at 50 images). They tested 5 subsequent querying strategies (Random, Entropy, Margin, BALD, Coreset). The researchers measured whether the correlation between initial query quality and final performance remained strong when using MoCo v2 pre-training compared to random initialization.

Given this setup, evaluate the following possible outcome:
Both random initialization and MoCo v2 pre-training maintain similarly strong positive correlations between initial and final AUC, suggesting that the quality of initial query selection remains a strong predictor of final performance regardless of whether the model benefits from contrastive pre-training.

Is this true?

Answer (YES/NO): YES